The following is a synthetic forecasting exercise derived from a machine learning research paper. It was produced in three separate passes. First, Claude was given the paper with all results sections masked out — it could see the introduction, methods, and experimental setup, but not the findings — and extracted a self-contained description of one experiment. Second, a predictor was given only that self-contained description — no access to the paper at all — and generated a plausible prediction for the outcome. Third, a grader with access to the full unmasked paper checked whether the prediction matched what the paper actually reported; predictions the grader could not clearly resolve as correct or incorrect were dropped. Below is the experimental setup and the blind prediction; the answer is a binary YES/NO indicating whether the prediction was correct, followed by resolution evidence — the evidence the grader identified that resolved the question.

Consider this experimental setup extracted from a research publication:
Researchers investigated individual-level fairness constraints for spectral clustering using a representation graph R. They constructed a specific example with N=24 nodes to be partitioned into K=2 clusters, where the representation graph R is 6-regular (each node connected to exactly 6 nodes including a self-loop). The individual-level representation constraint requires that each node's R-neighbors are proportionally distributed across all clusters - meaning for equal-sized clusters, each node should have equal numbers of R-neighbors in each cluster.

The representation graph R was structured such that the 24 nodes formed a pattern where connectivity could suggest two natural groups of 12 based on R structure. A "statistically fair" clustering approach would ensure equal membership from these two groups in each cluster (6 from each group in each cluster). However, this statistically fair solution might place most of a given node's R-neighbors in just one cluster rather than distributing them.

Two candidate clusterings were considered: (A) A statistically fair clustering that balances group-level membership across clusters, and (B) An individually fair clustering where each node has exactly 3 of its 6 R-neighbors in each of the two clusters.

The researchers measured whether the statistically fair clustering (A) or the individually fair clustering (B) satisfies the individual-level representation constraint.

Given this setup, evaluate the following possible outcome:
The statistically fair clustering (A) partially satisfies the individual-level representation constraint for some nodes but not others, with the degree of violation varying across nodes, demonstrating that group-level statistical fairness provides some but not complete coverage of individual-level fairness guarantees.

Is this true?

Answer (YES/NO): NO